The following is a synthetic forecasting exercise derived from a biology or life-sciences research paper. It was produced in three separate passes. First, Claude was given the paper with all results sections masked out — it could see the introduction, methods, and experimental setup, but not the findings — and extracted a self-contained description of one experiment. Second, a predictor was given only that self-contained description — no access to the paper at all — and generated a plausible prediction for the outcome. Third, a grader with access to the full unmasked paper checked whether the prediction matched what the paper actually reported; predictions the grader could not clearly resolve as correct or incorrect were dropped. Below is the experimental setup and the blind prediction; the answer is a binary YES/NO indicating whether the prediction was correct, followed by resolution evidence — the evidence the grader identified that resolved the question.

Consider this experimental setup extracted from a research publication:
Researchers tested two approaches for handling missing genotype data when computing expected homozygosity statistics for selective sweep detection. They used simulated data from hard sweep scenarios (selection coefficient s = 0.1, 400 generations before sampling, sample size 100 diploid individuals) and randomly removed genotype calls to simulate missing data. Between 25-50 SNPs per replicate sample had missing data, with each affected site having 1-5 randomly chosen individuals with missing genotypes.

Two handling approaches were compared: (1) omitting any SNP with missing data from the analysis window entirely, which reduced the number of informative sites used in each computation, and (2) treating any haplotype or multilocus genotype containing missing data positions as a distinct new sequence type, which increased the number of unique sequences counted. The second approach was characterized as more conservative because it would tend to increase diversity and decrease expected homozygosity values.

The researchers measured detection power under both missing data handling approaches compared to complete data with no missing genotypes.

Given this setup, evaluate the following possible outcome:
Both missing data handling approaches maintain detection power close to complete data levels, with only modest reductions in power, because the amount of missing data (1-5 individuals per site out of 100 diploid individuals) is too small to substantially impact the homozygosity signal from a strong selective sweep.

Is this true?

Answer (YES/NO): NO